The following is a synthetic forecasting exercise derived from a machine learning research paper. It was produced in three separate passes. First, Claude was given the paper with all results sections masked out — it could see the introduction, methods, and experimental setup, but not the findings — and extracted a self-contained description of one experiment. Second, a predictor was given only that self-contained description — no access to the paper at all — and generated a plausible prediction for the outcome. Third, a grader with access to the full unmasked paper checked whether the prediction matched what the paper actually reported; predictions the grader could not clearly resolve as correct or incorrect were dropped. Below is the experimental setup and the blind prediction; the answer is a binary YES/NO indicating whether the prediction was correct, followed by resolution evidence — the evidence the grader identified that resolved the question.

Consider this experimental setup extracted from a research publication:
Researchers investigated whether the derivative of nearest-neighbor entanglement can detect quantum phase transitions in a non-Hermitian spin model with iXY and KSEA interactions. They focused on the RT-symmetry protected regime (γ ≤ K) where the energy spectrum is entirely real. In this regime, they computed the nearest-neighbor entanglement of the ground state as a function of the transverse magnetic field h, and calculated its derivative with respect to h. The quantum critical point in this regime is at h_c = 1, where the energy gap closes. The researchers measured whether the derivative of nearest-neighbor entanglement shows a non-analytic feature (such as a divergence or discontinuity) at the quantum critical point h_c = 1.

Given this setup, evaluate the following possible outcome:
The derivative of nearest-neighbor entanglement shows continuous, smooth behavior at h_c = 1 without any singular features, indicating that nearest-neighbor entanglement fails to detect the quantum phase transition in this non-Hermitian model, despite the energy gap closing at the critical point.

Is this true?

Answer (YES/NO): NO